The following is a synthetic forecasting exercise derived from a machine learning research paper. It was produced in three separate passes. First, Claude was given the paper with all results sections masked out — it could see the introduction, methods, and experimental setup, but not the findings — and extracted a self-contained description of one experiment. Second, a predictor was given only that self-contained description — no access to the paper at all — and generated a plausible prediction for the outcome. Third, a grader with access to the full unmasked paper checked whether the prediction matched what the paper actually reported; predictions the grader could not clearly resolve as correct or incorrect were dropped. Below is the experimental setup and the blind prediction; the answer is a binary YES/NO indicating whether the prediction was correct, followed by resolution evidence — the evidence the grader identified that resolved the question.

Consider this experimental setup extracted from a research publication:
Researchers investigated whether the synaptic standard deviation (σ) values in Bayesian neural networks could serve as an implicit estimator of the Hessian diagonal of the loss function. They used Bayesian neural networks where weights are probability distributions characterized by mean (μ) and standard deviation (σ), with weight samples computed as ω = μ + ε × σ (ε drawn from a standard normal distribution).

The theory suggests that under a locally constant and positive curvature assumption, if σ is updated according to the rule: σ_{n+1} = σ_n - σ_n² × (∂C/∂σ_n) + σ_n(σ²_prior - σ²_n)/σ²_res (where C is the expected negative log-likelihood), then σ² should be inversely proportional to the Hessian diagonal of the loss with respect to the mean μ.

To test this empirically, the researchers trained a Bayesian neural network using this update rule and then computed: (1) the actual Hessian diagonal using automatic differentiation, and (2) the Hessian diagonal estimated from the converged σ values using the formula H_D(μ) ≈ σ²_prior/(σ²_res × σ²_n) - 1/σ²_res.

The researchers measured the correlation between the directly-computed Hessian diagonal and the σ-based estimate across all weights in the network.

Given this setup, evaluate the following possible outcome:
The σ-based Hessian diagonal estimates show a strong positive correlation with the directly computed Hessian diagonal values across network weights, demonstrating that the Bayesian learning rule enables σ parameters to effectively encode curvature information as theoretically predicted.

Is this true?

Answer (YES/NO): YES